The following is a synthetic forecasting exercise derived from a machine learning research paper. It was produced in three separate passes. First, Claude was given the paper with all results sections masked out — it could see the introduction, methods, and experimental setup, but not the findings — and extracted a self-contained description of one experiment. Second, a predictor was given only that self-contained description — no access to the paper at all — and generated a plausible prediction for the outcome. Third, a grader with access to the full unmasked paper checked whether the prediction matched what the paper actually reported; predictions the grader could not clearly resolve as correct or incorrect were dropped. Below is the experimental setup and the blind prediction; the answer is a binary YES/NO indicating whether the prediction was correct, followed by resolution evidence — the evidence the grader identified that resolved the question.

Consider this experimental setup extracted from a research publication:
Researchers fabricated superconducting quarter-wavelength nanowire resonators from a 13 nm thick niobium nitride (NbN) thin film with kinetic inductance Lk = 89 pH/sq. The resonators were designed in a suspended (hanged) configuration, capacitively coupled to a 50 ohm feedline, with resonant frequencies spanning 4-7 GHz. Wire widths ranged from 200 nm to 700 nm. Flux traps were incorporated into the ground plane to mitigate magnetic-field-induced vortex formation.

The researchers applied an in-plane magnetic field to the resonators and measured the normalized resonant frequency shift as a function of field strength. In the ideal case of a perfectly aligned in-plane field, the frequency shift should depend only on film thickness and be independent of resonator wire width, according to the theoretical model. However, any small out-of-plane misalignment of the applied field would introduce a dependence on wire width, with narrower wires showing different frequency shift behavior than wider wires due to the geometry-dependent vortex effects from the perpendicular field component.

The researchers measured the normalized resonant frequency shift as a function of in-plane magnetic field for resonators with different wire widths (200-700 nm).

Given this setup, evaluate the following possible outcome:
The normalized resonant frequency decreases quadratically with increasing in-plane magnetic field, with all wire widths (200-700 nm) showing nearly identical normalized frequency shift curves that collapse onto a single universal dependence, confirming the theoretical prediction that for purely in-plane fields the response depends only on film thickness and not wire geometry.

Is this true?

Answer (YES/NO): NO